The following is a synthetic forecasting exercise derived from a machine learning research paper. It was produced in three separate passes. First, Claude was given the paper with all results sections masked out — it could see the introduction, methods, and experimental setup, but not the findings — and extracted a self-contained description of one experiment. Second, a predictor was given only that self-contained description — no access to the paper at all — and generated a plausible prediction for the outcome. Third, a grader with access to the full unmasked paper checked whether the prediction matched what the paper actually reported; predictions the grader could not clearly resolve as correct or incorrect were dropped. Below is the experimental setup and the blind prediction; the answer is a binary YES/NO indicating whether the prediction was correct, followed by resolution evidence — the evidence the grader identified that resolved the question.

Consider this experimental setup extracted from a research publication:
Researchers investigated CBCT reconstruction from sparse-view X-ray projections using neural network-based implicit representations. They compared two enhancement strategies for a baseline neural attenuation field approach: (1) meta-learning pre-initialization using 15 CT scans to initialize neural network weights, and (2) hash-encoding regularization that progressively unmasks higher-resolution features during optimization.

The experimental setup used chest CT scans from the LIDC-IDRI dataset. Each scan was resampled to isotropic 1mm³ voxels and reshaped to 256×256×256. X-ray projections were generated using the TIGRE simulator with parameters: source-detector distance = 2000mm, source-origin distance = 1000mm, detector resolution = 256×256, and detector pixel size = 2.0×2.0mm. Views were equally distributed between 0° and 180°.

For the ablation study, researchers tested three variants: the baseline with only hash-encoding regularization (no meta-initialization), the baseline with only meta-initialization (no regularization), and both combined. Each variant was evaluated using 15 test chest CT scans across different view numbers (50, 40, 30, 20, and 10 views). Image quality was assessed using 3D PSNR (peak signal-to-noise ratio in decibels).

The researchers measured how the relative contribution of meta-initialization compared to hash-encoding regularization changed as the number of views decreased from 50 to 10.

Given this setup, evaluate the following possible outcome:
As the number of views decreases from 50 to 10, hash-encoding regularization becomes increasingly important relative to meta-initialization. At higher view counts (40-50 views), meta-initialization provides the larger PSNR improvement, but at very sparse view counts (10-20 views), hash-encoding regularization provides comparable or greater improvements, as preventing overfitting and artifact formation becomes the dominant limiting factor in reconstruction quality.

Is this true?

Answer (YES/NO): NO